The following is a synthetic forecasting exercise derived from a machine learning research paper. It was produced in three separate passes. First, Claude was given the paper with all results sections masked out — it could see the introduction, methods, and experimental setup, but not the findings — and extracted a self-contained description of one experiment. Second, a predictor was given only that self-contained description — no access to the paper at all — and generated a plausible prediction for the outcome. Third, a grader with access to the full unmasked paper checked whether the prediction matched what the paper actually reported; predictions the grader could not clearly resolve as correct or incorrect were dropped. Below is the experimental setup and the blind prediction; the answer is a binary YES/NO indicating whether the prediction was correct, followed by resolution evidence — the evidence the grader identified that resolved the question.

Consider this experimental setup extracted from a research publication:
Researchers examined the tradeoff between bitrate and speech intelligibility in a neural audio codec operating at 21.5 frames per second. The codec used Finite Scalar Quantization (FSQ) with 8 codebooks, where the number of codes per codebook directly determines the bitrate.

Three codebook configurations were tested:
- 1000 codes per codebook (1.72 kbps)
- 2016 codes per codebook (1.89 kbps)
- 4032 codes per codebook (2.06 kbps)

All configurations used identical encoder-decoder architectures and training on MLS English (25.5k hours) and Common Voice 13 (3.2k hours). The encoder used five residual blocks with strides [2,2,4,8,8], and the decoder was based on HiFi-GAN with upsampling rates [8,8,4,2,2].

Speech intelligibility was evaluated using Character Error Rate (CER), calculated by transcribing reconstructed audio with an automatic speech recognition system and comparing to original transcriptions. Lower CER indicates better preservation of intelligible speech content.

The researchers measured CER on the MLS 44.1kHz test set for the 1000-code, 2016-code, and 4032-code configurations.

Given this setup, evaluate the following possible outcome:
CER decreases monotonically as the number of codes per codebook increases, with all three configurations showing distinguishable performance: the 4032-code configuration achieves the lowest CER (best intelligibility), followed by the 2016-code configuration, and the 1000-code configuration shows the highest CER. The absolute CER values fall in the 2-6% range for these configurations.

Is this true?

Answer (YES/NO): YES